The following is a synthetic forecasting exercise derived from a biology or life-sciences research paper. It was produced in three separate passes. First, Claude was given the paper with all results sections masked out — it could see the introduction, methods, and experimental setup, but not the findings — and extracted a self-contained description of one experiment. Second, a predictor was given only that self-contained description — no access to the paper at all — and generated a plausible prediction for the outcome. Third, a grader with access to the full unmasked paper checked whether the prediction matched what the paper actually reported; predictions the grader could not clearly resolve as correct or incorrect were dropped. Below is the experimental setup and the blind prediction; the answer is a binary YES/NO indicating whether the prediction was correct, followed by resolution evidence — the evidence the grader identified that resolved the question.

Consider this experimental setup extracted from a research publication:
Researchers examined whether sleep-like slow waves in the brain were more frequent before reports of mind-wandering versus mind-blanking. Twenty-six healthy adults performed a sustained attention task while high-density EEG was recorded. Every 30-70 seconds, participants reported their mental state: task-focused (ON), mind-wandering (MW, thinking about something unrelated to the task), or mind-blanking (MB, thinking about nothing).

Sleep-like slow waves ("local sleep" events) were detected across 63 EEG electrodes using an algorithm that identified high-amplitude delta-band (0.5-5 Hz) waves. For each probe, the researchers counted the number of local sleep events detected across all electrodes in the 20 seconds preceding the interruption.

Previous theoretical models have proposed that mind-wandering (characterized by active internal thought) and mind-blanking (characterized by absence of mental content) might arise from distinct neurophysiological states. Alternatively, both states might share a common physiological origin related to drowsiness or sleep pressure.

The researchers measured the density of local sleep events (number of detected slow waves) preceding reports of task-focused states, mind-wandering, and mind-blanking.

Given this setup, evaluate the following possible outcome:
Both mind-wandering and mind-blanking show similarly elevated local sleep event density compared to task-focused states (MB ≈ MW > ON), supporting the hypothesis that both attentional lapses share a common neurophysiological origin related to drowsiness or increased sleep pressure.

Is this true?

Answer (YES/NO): NO